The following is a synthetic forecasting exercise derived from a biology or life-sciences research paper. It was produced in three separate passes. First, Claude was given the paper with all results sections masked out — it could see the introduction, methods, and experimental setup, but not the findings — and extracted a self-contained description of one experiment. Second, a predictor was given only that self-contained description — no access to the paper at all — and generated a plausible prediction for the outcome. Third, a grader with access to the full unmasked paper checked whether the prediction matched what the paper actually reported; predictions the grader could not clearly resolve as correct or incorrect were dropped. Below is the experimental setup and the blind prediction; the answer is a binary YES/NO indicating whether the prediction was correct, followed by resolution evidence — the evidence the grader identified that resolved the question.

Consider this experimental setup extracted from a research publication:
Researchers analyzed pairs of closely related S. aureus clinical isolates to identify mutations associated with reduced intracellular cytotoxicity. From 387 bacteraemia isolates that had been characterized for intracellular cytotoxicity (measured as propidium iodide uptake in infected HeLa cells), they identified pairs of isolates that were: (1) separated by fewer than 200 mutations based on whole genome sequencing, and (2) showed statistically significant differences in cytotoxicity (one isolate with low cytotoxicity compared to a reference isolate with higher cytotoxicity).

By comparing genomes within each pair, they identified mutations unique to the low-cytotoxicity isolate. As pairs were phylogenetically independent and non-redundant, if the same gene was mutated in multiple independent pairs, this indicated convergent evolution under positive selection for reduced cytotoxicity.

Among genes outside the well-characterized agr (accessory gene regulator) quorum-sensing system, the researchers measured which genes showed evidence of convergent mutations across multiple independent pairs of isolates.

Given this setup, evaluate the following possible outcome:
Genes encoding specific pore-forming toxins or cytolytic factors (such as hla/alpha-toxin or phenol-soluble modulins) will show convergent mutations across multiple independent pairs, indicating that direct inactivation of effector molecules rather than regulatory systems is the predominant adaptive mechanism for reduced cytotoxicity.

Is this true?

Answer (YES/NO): NO